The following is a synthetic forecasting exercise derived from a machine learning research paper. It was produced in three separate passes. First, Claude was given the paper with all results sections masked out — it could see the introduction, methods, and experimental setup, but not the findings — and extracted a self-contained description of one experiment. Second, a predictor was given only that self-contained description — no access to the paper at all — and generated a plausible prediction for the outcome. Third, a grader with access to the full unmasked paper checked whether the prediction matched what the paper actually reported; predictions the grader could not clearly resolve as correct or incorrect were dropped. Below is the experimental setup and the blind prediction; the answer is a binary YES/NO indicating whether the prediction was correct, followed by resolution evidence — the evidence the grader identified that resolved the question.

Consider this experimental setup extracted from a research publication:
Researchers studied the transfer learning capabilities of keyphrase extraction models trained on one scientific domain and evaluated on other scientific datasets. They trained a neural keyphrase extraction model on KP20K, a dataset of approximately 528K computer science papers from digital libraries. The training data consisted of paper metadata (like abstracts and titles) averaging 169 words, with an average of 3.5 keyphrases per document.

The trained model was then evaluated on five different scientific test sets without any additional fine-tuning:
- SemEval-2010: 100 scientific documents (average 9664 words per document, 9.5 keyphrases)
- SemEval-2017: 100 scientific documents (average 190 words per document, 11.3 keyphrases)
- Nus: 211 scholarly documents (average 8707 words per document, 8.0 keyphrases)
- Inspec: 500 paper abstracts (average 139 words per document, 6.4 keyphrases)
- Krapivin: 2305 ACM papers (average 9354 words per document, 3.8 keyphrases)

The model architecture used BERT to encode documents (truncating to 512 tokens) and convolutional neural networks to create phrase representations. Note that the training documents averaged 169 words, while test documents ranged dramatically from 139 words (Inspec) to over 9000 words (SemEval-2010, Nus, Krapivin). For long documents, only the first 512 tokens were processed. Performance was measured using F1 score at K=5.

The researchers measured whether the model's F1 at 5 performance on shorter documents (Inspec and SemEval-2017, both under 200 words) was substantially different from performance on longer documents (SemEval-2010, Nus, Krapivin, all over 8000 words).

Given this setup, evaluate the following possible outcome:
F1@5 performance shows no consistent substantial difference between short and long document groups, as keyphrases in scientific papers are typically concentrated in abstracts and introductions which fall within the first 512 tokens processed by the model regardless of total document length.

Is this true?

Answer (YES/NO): YES